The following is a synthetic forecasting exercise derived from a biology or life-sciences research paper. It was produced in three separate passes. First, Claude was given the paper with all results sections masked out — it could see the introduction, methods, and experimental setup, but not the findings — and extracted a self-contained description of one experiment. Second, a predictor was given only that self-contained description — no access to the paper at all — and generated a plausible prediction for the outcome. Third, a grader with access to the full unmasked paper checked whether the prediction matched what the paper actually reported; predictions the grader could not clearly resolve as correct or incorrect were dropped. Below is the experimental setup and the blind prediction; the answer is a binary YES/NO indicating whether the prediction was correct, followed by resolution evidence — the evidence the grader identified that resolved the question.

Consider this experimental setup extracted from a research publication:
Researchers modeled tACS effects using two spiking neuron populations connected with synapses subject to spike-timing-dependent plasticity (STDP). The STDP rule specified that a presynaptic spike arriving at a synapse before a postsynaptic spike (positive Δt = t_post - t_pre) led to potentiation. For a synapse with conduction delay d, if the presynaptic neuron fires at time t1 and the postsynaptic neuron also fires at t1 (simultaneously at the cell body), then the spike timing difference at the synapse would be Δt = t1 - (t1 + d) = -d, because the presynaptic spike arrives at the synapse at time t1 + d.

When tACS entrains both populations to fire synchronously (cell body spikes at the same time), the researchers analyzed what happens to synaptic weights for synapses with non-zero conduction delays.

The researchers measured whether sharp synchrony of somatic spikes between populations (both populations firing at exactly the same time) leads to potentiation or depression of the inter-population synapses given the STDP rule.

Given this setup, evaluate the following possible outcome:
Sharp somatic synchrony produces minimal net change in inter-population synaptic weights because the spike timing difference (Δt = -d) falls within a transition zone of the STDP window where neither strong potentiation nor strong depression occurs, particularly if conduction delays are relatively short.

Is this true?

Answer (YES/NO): NO